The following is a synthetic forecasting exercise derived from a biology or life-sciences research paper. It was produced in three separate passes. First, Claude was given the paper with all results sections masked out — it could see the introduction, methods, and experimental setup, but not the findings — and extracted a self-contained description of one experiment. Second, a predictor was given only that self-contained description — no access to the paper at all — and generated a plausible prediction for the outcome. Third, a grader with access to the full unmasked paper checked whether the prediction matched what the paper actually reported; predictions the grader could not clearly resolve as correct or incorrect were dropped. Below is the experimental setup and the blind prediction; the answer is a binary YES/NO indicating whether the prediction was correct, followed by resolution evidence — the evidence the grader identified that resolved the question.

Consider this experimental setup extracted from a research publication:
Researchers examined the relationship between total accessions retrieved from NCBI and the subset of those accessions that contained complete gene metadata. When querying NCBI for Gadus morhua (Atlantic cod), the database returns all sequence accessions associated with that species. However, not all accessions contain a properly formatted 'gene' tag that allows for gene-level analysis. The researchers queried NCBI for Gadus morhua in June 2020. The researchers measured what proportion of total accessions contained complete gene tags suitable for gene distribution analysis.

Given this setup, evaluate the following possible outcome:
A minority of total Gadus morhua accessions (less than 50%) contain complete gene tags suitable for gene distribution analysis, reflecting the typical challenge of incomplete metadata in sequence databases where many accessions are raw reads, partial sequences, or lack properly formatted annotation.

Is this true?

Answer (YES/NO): YES